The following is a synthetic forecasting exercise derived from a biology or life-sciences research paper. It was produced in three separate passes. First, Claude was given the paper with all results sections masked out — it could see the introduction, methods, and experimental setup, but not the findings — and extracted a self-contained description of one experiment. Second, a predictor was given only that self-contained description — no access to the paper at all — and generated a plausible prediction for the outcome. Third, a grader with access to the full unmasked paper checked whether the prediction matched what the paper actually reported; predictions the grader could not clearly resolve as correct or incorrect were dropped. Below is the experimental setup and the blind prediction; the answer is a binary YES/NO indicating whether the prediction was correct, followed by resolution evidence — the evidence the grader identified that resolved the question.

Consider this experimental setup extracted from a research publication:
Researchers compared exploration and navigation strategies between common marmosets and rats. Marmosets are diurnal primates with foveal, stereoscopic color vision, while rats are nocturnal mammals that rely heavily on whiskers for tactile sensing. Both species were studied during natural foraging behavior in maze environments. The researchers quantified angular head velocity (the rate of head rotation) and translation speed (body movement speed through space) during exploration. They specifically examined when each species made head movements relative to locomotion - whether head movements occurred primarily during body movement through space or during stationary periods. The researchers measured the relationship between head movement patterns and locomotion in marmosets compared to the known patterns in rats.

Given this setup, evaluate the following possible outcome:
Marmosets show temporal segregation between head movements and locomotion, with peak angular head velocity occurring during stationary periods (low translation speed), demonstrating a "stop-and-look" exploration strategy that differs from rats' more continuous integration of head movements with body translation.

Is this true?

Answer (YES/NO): YES